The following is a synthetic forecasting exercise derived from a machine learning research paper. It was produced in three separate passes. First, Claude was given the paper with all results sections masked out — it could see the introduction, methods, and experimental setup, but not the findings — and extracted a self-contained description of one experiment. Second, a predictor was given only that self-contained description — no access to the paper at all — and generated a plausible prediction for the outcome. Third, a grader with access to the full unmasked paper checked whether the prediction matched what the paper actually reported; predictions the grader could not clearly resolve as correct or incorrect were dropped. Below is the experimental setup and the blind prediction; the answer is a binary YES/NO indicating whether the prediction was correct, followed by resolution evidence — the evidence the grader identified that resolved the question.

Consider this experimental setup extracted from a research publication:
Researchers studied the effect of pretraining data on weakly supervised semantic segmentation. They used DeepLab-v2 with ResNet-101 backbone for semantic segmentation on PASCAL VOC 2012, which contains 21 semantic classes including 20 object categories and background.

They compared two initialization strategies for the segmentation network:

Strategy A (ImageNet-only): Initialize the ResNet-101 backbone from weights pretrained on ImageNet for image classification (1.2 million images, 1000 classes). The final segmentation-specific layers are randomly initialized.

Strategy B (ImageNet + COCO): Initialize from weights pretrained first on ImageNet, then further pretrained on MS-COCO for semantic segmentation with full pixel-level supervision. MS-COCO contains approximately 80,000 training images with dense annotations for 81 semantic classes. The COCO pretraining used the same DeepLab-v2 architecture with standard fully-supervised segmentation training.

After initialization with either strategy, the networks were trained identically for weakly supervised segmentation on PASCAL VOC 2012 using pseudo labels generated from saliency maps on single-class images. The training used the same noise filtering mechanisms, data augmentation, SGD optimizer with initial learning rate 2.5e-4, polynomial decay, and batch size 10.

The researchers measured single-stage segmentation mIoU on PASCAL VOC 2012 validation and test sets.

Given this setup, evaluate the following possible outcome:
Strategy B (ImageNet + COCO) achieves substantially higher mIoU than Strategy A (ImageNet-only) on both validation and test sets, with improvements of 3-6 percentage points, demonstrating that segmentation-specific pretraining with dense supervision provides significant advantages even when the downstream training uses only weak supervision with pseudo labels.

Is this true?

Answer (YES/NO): YES